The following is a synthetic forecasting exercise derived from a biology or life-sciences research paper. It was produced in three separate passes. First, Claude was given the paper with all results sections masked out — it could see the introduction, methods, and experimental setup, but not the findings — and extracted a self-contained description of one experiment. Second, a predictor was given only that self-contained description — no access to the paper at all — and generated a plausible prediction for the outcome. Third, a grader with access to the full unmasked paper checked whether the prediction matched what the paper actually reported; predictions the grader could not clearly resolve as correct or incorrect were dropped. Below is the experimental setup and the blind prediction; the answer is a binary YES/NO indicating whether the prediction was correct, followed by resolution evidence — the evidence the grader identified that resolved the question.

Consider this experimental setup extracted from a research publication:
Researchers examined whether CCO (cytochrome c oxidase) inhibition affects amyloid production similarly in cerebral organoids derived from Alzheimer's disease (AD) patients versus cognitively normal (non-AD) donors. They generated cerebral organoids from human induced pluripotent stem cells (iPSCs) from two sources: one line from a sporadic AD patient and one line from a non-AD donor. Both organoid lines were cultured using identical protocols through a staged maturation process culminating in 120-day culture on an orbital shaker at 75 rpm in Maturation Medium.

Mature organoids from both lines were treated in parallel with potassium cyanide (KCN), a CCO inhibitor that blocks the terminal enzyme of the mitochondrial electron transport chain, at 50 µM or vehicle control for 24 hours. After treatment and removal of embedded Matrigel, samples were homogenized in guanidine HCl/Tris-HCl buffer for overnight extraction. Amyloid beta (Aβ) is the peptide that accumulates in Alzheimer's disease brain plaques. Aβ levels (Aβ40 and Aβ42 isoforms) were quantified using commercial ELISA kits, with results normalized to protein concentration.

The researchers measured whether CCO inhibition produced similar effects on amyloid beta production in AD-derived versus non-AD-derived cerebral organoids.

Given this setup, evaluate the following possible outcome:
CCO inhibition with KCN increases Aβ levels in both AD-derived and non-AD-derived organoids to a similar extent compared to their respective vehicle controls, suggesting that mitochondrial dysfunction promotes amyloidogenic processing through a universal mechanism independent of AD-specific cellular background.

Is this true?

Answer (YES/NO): YES